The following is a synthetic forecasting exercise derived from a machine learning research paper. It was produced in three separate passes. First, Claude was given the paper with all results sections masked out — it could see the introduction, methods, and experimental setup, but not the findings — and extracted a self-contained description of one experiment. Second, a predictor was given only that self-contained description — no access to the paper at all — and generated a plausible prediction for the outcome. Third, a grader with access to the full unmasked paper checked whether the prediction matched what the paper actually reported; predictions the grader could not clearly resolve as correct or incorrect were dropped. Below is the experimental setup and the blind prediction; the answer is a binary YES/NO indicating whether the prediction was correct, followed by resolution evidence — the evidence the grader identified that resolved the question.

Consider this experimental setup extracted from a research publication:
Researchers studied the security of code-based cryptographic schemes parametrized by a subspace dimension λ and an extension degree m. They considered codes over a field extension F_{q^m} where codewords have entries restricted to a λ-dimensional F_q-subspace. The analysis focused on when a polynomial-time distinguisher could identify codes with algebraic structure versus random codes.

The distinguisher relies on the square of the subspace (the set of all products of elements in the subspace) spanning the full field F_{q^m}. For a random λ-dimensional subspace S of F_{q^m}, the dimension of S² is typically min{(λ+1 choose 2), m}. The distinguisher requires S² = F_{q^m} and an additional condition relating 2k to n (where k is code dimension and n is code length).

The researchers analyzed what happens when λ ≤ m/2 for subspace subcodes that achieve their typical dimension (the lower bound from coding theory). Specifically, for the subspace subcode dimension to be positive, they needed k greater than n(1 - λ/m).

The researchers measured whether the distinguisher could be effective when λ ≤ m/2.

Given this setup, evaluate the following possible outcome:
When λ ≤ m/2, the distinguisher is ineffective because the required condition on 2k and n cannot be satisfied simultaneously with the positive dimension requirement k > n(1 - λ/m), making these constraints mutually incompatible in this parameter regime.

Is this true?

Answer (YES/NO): YES